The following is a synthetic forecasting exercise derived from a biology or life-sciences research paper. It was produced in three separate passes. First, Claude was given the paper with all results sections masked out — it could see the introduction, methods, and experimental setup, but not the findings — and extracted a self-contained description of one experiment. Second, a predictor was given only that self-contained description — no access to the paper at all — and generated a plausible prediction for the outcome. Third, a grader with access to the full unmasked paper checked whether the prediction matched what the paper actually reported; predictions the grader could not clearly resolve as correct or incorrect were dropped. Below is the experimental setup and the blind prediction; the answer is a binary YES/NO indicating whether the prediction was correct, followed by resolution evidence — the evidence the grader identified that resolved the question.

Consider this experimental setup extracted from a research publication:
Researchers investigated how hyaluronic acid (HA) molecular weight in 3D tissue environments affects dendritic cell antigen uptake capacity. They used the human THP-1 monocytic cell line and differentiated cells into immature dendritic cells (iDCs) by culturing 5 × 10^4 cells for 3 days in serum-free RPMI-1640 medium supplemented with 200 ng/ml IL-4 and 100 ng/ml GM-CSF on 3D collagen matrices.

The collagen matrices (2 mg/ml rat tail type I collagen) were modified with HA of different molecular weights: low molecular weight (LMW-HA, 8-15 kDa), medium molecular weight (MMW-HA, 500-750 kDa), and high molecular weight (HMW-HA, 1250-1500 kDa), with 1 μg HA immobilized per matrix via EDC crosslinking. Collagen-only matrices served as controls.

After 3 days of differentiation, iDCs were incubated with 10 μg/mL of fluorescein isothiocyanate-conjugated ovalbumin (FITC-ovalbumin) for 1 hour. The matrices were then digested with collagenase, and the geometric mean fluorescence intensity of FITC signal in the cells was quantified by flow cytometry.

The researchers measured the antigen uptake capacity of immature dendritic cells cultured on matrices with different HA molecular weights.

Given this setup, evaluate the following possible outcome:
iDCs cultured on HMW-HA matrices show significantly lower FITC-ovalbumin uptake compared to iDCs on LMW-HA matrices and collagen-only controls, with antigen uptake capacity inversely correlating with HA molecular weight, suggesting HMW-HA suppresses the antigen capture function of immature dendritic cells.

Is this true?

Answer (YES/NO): NO